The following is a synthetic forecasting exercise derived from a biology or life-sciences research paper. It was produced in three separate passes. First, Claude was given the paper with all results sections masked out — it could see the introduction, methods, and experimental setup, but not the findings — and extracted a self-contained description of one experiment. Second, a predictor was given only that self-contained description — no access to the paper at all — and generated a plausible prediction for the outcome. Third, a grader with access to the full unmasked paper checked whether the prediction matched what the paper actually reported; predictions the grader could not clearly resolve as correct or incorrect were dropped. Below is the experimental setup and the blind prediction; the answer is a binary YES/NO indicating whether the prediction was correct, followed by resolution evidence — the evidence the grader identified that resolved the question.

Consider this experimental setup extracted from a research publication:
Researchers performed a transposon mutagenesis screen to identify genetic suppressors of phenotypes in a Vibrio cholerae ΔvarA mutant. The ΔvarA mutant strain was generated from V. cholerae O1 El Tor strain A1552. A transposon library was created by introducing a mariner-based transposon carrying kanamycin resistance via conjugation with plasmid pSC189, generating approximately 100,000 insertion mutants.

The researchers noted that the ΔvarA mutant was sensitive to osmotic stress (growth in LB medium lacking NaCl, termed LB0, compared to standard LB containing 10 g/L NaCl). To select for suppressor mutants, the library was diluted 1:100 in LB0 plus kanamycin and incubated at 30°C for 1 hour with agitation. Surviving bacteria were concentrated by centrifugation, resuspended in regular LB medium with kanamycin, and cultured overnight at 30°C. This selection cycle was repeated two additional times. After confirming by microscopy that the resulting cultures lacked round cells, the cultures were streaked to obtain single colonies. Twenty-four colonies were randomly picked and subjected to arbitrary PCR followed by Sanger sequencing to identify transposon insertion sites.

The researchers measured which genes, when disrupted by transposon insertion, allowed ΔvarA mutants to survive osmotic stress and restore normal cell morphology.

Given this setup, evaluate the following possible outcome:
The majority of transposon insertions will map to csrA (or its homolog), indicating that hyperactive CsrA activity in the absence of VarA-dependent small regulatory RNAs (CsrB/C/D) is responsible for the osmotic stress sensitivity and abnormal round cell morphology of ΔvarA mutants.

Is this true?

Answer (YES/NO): YES